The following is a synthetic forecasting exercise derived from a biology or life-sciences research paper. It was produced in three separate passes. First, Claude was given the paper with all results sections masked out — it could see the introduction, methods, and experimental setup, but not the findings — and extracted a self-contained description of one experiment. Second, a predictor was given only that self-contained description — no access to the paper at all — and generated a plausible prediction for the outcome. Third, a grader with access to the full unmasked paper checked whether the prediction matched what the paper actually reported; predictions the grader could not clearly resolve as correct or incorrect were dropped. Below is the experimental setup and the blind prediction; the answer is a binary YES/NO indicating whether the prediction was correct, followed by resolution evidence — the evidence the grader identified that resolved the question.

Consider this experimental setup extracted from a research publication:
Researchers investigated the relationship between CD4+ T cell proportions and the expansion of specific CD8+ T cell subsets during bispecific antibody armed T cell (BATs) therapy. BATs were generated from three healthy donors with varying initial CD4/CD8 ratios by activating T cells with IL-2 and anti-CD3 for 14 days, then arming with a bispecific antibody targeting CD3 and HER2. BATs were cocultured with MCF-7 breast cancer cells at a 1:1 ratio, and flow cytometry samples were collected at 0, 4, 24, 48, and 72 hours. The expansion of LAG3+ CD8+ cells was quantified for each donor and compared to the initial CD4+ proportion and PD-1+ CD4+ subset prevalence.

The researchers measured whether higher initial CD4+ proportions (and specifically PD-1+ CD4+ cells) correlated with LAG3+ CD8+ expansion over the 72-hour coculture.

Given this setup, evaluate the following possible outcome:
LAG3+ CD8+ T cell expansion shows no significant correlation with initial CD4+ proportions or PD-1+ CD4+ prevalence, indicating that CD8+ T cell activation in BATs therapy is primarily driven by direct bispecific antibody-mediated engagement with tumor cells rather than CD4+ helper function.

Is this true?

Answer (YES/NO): NO